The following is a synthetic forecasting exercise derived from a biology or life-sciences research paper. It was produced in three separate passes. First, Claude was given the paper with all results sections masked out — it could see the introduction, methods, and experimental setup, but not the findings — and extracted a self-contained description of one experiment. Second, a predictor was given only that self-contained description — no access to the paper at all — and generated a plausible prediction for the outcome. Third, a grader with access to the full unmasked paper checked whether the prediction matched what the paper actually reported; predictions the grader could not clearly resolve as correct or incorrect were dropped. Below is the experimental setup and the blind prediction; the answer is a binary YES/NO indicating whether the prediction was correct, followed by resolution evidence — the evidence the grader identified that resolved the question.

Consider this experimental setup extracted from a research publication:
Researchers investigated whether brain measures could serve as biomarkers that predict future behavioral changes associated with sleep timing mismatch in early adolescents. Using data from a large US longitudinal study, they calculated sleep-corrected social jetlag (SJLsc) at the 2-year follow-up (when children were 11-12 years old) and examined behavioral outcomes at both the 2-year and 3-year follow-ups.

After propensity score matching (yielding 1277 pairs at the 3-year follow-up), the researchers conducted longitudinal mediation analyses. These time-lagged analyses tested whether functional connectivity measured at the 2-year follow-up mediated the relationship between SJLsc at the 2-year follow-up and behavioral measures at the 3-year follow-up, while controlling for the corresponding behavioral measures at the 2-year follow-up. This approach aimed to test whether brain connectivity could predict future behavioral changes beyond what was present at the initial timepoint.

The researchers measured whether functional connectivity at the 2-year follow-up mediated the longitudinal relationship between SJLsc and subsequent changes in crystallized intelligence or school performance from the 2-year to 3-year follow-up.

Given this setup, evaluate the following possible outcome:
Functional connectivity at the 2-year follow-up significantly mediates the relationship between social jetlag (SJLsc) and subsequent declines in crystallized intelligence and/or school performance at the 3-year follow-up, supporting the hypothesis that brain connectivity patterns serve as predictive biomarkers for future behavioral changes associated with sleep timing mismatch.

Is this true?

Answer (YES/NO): YES